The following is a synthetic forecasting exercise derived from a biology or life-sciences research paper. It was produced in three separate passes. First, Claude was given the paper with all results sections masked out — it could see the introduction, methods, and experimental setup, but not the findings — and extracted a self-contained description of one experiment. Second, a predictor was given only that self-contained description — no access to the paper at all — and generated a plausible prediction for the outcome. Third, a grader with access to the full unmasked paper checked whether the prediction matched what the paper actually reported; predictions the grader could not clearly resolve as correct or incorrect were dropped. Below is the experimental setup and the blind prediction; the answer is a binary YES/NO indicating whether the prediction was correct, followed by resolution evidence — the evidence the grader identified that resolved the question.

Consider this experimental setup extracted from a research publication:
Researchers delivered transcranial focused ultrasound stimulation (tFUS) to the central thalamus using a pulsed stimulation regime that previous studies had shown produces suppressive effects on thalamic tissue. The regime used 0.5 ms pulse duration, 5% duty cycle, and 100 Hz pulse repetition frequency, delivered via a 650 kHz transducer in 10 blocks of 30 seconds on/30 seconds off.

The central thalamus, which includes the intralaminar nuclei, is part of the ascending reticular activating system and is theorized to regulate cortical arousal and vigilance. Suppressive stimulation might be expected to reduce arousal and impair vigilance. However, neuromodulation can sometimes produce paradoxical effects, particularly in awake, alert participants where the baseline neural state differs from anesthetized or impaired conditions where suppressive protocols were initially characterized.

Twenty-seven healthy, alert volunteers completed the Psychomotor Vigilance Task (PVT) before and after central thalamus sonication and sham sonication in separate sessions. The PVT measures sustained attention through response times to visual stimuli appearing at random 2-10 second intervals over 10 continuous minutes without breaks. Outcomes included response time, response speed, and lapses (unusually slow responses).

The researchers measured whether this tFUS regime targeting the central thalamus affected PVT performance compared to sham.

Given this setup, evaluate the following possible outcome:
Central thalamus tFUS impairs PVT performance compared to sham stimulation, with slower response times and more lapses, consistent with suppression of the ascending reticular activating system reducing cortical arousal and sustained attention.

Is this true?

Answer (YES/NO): YES